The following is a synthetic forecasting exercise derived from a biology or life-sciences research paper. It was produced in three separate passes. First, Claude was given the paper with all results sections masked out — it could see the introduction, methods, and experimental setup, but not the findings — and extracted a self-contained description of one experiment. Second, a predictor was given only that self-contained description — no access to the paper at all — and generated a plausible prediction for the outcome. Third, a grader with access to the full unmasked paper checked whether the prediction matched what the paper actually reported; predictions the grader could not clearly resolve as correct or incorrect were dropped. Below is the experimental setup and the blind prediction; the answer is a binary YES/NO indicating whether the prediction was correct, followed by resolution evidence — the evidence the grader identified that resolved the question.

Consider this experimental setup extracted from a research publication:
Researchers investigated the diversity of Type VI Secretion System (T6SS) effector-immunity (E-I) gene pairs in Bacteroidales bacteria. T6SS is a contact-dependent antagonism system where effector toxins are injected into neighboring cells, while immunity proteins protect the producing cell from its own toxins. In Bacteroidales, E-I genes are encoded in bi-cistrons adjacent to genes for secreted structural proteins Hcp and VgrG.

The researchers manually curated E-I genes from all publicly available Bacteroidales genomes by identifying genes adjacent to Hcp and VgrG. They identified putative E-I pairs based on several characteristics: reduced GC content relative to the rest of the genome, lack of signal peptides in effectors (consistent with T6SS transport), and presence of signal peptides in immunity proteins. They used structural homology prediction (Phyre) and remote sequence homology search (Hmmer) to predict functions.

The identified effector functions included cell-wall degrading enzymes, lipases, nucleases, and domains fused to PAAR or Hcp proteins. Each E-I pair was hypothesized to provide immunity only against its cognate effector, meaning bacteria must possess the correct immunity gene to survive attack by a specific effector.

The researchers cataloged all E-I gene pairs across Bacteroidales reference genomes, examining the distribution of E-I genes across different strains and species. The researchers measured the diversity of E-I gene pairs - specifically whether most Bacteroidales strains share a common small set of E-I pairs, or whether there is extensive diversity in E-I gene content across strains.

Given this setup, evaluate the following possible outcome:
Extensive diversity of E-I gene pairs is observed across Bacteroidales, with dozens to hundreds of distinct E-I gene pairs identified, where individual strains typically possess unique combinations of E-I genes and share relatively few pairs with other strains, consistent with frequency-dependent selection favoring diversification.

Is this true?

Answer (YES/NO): NO